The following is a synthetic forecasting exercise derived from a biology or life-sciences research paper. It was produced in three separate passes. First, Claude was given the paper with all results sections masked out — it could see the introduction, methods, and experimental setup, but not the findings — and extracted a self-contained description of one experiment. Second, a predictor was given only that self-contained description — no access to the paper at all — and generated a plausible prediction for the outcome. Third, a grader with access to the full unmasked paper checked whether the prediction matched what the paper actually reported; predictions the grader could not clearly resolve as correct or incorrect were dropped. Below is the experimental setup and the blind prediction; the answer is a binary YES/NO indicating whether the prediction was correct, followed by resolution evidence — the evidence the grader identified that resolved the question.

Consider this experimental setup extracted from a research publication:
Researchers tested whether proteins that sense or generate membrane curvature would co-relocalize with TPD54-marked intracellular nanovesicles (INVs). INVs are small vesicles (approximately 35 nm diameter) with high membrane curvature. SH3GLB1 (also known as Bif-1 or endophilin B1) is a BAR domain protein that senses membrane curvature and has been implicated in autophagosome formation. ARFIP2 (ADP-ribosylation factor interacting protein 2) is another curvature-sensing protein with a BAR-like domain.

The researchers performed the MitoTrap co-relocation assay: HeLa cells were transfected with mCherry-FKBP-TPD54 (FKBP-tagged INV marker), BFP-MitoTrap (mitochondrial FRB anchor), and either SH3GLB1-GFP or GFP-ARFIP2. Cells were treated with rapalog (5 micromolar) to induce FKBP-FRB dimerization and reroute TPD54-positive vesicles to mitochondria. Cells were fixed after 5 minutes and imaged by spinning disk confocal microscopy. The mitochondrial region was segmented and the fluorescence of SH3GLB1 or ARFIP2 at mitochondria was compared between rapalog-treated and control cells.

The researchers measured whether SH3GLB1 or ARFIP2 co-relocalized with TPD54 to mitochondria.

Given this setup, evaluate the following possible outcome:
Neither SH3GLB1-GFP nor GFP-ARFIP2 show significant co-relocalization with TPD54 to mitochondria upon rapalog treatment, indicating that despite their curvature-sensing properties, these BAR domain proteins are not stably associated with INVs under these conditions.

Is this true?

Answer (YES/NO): NO